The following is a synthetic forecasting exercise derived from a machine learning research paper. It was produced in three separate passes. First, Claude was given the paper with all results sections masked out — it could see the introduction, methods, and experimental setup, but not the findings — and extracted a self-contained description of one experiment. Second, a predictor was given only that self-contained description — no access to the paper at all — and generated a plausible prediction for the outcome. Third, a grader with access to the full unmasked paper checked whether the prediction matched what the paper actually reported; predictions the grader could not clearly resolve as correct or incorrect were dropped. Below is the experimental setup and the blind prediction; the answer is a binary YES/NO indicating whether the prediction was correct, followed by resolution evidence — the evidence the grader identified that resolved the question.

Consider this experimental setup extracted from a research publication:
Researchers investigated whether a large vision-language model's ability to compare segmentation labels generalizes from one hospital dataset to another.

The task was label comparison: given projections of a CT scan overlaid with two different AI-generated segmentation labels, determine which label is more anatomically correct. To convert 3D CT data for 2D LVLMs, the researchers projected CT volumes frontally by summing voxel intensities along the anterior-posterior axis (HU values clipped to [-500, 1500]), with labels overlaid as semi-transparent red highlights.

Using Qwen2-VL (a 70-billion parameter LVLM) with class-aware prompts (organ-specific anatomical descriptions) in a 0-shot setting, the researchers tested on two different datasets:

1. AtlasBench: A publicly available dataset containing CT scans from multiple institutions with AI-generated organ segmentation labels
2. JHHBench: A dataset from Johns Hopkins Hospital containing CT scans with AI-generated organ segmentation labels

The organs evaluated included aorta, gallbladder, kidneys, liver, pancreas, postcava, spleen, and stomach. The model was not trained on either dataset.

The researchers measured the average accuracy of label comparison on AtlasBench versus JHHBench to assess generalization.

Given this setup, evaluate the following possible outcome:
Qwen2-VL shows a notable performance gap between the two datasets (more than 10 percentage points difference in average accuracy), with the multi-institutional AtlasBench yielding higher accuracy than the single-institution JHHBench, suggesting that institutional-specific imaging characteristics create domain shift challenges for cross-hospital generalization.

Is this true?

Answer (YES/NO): NO